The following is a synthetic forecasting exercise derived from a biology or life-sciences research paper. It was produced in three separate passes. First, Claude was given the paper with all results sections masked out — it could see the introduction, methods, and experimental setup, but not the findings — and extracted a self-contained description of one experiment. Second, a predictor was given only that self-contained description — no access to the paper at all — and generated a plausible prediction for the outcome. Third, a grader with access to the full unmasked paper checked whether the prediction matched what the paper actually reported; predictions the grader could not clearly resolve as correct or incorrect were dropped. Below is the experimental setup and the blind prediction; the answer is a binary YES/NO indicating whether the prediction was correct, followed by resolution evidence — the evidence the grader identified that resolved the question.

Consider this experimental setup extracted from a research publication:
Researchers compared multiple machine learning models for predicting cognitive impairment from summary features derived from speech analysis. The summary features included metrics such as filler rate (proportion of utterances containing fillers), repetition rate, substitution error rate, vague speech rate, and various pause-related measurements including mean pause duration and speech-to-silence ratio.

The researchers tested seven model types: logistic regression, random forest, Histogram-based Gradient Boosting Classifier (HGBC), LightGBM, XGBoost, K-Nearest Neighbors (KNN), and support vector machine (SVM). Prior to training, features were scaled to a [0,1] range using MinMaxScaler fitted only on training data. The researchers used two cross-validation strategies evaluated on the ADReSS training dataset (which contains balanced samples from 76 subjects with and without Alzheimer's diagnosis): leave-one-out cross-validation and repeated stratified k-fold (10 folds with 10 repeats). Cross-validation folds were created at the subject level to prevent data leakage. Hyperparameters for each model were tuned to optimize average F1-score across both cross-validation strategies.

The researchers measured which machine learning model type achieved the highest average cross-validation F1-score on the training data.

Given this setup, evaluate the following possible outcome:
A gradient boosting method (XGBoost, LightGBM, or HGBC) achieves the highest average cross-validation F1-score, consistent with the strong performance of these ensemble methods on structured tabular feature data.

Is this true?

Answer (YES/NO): YES